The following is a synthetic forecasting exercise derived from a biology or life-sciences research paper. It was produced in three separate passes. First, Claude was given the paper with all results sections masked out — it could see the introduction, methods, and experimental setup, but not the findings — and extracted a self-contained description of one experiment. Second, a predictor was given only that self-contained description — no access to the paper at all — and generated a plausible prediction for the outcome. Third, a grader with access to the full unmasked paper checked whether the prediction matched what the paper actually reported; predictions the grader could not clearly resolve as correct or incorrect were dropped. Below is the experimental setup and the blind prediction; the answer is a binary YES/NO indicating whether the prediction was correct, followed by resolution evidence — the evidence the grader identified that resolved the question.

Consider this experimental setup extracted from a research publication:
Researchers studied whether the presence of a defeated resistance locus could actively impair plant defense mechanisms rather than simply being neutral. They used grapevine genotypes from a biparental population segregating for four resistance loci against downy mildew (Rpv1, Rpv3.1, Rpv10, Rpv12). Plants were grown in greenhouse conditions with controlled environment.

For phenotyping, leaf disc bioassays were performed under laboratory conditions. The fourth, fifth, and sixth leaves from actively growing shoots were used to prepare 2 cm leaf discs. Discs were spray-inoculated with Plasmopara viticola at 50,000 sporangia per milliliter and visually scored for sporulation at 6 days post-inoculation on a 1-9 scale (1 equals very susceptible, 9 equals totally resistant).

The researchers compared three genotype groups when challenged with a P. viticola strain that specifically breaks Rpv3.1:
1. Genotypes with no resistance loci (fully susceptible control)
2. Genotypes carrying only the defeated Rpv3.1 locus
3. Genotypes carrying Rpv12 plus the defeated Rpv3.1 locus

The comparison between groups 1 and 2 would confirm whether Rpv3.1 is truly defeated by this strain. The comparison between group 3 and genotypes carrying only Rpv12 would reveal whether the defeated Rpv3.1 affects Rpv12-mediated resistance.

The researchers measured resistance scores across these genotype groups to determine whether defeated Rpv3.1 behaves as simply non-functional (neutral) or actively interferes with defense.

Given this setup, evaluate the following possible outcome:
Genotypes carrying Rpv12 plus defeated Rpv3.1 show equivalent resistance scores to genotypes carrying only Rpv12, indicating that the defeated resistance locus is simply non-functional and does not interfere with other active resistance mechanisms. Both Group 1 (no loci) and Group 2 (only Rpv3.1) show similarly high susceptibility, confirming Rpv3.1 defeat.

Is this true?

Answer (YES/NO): YES